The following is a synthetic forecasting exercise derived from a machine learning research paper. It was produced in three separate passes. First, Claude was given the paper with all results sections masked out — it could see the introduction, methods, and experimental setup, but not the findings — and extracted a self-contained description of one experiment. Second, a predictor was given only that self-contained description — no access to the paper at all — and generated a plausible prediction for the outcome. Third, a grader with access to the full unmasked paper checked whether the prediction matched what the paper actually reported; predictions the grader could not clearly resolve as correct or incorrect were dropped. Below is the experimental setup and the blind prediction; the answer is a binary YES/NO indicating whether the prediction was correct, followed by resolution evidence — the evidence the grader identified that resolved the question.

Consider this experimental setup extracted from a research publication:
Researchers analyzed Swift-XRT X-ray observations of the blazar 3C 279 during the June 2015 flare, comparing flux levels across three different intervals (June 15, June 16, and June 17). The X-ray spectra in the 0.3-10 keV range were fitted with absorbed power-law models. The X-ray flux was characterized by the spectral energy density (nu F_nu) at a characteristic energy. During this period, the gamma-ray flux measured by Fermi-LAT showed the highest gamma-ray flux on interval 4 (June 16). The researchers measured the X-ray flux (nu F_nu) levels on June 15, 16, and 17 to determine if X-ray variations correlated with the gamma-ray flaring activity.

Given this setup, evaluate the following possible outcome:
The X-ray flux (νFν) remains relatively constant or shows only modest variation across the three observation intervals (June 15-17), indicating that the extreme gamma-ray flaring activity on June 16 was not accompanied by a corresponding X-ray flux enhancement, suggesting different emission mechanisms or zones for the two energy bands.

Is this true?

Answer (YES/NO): NO